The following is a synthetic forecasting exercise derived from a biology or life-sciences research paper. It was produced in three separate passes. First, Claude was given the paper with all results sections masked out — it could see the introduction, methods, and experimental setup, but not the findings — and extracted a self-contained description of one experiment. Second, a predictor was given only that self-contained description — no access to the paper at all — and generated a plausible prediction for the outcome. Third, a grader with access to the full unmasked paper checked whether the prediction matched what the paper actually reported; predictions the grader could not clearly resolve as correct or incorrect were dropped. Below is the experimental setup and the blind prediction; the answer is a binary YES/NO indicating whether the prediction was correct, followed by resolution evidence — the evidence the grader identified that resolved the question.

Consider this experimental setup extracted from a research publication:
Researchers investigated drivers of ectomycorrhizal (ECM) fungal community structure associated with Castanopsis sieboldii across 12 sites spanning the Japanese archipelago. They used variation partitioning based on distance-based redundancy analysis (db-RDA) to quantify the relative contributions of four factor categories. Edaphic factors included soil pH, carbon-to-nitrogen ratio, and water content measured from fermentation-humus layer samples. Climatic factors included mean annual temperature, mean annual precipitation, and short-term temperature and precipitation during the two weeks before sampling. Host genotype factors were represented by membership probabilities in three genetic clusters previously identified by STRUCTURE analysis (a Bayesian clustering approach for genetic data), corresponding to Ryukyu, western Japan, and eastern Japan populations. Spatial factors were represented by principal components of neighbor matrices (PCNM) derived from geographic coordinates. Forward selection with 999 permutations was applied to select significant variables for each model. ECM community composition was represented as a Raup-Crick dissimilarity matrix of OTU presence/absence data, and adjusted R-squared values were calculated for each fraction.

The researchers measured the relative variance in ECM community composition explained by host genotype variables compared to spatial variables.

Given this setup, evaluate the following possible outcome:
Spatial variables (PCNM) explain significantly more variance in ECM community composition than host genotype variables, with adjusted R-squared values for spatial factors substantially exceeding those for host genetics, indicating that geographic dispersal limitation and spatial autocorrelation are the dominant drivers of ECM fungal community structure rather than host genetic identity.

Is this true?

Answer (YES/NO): YES